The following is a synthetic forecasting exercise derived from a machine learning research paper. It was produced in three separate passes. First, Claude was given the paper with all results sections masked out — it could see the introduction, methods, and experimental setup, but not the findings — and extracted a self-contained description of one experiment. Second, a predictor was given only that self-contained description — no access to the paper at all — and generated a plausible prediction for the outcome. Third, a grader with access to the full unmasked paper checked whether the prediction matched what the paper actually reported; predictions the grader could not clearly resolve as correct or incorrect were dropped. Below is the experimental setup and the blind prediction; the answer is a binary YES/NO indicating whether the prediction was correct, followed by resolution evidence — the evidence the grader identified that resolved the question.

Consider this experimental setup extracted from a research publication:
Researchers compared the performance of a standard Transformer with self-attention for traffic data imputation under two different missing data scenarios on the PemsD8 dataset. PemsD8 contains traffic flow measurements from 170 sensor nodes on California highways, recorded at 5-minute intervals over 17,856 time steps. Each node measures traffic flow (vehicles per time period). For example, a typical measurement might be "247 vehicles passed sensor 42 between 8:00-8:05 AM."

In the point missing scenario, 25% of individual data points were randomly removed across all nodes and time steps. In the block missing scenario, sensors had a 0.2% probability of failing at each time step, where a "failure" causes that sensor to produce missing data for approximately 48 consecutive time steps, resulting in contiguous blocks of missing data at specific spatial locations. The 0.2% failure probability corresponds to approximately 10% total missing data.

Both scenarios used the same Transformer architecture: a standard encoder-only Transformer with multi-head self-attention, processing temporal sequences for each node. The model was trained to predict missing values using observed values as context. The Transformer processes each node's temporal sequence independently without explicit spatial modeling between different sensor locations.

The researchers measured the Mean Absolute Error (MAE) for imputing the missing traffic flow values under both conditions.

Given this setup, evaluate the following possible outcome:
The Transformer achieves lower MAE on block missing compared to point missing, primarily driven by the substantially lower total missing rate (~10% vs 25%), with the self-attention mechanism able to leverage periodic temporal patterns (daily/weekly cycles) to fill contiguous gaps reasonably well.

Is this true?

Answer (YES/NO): NO